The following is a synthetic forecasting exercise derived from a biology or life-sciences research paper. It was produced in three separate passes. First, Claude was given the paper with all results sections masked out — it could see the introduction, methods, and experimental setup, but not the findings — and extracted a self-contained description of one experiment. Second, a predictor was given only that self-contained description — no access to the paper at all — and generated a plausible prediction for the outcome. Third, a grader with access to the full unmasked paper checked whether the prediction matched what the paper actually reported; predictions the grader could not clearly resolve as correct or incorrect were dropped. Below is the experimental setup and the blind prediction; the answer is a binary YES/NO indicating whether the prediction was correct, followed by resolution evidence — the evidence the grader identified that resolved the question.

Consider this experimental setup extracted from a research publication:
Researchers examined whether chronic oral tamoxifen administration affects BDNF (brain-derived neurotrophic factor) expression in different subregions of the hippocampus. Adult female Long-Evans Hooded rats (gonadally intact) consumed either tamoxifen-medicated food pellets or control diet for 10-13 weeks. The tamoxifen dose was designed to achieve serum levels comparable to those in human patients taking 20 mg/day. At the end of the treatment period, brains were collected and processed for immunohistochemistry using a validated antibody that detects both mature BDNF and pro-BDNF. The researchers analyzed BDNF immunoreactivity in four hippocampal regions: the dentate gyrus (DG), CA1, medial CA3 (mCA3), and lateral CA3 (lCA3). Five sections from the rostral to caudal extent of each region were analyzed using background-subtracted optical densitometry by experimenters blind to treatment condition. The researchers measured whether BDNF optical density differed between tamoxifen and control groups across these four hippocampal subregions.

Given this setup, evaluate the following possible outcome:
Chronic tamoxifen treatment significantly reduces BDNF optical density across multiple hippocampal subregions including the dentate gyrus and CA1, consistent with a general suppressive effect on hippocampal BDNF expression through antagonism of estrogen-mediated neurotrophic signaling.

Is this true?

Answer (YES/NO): YES